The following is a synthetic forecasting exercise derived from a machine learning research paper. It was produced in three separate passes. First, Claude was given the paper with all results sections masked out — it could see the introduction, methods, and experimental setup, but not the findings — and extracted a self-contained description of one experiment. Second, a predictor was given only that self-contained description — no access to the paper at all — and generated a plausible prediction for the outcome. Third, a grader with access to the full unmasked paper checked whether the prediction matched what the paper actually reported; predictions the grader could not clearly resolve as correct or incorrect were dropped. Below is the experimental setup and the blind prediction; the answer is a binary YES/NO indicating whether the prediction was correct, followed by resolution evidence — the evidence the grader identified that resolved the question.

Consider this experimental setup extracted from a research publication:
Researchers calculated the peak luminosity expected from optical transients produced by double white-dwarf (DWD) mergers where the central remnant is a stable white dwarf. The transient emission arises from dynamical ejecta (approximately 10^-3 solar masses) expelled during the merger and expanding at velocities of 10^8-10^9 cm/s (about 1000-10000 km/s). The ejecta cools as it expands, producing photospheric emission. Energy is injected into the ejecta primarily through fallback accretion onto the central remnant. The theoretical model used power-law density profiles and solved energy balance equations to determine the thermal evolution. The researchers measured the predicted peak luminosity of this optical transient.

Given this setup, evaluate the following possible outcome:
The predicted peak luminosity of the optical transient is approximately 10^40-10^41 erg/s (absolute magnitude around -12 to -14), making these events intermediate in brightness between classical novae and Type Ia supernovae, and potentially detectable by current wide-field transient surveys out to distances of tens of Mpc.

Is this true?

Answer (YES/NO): YES